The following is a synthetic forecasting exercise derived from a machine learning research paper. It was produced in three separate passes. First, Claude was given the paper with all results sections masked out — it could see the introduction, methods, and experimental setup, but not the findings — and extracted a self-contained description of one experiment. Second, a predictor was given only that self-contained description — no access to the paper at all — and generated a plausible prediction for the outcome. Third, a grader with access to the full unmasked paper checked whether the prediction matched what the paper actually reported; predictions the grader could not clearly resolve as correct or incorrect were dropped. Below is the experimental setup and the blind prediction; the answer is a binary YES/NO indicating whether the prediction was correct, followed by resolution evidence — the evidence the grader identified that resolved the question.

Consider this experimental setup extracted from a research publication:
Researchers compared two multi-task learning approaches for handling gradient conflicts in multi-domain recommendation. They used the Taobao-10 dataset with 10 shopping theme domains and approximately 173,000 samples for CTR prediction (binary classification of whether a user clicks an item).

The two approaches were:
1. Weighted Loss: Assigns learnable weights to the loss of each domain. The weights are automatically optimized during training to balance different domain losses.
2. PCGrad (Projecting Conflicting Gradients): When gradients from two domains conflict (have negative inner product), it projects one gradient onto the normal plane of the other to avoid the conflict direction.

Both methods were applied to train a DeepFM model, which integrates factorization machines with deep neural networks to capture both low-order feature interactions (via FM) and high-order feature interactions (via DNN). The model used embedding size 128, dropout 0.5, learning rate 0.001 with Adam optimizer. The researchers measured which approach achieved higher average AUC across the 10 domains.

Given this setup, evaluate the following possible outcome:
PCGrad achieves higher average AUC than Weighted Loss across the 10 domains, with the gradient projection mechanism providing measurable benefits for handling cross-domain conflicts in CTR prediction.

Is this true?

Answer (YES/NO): YES